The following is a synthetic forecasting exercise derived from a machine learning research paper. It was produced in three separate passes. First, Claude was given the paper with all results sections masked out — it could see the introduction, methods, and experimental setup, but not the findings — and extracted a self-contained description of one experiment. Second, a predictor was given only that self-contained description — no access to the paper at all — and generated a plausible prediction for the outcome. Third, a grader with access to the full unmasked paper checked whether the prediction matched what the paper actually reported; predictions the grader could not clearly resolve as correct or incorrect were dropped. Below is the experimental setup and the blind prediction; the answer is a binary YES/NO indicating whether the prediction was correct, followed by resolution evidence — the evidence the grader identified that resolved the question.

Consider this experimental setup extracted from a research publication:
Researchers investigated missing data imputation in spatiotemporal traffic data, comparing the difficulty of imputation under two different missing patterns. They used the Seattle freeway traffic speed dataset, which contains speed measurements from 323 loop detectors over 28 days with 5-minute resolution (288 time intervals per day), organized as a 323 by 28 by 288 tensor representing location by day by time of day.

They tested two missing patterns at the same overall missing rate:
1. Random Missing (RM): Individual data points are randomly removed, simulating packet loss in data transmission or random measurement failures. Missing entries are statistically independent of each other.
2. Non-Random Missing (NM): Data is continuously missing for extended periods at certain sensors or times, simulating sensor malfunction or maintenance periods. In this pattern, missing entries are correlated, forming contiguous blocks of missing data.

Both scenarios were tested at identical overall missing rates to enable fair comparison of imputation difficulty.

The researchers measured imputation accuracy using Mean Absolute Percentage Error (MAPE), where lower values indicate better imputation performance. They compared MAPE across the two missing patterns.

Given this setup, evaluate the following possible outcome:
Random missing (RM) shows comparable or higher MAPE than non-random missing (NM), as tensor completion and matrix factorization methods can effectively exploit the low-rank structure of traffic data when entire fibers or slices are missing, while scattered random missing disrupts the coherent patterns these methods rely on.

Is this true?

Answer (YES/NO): NO